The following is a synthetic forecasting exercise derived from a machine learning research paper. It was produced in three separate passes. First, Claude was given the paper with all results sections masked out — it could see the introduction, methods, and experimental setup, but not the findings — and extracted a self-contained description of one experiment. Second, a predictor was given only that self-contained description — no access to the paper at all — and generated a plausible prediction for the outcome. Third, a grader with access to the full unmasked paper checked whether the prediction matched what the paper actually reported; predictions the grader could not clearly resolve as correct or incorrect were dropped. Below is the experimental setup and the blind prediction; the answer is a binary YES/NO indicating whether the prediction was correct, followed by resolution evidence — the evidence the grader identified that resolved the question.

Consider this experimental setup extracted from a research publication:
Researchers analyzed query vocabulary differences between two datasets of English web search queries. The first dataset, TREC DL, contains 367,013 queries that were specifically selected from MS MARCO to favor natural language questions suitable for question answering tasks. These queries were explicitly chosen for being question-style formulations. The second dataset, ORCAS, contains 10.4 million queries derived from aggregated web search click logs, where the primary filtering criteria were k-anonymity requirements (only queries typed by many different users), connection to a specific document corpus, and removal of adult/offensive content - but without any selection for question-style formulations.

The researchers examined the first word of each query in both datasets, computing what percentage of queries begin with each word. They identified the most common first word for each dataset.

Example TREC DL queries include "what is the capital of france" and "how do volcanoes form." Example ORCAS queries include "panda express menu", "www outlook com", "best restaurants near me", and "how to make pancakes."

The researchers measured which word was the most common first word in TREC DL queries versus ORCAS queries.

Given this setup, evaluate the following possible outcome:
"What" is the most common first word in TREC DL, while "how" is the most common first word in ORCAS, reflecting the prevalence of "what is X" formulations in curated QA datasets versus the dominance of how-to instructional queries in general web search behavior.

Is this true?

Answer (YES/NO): YES